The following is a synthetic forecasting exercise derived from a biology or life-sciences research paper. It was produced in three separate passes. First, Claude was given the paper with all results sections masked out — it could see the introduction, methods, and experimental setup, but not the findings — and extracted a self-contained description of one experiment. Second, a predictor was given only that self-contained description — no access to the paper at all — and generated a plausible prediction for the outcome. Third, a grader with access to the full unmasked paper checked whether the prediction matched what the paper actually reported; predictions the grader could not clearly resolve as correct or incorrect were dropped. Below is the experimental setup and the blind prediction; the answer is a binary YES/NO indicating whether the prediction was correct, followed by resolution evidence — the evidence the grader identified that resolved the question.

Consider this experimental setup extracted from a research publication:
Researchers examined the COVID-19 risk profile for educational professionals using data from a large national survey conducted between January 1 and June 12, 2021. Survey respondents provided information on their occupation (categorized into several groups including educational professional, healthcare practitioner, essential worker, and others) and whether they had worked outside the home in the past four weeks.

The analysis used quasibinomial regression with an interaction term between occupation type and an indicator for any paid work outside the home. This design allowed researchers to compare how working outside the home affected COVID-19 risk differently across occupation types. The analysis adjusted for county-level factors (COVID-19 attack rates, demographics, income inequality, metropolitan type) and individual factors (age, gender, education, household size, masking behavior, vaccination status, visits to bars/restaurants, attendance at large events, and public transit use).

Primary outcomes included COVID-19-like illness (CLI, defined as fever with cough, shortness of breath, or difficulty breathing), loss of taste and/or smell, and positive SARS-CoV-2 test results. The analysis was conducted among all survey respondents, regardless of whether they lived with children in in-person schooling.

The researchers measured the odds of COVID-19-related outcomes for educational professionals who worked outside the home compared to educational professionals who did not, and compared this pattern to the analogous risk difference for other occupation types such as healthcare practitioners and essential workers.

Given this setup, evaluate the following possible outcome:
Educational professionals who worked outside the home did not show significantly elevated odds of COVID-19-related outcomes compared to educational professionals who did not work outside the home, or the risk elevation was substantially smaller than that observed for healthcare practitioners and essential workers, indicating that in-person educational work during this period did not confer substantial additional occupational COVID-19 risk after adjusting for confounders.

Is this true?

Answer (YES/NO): NO